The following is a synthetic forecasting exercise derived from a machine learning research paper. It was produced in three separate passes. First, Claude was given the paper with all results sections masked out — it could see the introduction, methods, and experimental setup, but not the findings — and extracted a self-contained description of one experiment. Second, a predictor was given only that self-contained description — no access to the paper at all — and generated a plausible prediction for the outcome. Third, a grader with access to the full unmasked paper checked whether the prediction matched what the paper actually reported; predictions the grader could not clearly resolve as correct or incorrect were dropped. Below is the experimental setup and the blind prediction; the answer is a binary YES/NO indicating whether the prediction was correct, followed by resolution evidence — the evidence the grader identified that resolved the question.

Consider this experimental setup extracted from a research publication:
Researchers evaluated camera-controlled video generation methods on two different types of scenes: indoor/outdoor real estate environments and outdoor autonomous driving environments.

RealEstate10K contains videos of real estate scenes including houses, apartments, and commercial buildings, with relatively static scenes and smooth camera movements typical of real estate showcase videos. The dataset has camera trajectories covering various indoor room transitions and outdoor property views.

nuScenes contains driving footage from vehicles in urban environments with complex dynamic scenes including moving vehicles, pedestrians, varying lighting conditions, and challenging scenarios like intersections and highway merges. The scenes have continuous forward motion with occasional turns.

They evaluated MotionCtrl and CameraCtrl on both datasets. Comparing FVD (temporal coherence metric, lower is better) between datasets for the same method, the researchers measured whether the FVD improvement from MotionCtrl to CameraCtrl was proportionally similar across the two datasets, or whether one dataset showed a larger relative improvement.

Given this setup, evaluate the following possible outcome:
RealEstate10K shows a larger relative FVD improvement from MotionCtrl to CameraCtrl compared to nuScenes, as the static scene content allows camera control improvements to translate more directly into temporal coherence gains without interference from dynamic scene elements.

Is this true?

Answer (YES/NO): YES